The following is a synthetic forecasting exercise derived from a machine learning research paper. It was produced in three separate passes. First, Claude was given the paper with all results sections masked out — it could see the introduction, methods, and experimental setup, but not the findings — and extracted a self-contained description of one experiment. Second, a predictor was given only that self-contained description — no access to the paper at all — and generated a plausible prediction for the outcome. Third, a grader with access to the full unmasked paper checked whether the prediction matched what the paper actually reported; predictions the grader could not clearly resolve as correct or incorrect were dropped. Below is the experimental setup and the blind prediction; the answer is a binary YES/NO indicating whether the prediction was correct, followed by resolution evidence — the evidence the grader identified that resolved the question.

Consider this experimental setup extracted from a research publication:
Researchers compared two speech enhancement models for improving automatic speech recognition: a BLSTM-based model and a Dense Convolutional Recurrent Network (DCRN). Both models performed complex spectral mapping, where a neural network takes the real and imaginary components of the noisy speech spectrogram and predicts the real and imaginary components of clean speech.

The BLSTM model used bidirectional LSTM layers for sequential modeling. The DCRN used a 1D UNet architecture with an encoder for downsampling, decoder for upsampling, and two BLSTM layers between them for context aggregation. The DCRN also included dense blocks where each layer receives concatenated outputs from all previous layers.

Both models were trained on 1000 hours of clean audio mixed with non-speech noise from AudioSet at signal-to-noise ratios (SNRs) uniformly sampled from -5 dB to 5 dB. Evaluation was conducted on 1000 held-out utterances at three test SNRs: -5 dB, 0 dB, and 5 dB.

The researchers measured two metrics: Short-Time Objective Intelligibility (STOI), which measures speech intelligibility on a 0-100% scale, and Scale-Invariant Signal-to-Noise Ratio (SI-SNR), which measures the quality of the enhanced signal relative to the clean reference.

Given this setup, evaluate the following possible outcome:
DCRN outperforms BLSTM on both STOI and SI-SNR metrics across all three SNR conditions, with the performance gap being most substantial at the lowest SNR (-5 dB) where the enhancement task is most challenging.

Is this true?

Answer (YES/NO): NO